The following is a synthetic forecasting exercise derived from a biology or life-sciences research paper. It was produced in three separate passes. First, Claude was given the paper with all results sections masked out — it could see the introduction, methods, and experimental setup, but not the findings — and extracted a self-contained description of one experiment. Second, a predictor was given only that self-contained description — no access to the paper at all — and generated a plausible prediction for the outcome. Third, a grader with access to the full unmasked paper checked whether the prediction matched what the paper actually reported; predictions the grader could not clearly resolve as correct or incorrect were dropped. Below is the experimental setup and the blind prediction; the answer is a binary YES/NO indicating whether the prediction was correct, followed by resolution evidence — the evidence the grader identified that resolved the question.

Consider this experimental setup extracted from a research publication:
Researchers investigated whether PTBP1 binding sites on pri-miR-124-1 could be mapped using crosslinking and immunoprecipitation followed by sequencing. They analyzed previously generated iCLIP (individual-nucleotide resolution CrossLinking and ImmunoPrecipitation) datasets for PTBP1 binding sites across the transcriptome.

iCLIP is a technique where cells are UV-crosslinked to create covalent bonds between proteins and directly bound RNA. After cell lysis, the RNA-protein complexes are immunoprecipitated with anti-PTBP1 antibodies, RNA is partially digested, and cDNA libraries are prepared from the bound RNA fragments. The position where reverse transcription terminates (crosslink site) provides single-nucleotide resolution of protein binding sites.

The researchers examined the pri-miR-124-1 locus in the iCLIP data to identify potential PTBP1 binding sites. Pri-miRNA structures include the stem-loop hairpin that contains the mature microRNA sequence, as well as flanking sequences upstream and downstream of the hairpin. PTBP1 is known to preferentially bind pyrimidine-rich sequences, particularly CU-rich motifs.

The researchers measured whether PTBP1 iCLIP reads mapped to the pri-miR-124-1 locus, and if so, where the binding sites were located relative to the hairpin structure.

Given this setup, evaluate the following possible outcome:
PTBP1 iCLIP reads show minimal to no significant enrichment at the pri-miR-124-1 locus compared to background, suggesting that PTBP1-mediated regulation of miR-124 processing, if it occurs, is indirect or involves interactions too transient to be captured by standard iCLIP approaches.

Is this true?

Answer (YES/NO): NO